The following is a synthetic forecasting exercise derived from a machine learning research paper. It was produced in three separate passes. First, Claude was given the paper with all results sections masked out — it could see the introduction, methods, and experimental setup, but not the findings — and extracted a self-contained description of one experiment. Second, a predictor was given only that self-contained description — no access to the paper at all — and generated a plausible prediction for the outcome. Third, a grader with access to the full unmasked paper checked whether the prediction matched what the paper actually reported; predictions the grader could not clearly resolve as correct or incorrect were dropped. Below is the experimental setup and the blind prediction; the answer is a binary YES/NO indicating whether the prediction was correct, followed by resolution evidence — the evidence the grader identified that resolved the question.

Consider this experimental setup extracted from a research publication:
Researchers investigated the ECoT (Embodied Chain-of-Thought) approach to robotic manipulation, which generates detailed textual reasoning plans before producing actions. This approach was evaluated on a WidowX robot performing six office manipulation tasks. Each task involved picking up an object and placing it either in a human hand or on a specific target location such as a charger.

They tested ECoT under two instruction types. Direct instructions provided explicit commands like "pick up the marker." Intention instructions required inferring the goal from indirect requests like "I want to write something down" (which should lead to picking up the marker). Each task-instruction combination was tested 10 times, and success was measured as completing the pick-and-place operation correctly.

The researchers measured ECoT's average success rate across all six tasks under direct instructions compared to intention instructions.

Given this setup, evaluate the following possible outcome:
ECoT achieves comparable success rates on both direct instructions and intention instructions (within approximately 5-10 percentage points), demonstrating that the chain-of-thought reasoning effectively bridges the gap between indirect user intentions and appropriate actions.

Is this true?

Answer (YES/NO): NO